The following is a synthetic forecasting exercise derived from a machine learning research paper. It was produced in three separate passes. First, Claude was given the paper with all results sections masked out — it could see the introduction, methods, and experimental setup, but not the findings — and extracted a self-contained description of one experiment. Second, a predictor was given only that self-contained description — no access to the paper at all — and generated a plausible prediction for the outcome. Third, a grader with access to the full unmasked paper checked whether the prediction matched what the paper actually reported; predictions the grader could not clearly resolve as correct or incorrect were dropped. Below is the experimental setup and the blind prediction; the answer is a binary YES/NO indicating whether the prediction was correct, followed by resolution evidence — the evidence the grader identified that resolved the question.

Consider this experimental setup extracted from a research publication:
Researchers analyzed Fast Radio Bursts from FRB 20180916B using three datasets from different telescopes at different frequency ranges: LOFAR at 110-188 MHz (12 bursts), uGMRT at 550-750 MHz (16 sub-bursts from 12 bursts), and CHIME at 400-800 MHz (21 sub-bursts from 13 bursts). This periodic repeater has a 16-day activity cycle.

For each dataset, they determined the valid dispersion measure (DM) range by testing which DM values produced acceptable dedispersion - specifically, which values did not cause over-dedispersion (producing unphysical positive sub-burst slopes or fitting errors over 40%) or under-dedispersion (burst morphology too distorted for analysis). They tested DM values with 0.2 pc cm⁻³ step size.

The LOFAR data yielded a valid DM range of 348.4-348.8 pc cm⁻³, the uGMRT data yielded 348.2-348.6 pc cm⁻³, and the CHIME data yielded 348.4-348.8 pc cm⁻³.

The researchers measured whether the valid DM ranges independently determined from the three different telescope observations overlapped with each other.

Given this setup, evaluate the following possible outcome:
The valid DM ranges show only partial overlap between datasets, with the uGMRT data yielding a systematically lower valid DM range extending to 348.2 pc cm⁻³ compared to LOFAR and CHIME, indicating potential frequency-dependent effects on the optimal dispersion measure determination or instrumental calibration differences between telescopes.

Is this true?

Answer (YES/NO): NO